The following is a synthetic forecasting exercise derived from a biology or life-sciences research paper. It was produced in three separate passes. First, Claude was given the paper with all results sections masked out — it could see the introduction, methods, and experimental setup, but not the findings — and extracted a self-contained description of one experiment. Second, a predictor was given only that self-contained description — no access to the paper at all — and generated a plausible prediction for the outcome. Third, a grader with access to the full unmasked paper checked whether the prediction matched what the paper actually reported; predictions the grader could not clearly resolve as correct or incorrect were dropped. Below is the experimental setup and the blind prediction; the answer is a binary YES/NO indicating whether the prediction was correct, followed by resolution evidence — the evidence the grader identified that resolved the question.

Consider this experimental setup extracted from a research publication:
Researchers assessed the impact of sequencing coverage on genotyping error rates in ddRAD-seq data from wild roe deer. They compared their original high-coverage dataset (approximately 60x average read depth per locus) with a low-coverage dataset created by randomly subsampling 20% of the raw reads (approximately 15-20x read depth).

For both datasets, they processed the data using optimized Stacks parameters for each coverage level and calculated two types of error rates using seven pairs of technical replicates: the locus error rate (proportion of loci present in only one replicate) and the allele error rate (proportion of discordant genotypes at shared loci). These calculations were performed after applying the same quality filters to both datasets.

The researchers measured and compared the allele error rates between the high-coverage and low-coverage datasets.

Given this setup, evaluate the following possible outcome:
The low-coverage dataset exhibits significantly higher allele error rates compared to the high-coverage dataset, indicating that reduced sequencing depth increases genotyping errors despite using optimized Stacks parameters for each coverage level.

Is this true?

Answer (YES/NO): YES